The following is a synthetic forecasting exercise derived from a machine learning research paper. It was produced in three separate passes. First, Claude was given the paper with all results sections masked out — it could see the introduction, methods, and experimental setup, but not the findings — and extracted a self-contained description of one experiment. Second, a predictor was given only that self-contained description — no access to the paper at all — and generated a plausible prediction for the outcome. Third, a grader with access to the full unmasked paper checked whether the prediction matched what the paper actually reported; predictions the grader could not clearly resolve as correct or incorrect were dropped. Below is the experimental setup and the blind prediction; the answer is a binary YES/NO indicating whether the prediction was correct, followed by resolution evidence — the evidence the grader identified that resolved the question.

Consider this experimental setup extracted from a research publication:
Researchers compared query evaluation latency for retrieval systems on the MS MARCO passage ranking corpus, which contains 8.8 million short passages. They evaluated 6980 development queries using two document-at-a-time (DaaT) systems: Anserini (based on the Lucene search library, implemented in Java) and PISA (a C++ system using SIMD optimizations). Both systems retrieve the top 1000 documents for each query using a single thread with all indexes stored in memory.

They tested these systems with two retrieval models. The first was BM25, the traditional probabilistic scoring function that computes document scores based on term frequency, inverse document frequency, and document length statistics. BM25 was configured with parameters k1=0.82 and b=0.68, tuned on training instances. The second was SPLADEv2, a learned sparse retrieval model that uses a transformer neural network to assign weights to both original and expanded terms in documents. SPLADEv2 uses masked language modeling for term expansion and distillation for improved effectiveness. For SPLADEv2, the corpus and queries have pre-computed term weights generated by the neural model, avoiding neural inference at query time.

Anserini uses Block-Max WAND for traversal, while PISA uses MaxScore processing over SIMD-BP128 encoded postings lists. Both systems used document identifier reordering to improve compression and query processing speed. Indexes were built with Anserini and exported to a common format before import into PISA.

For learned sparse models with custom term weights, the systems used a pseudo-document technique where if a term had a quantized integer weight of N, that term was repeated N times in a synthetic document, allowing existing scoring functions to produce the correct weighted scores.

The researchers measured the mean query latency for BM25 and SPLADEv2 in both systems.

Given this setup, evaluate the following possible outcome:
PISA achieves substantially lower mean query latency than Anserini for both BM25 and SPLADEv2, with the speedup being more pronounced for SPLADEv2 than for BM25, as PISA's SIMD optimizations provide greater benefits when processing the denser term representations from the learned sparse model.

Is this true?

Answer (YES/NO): YES